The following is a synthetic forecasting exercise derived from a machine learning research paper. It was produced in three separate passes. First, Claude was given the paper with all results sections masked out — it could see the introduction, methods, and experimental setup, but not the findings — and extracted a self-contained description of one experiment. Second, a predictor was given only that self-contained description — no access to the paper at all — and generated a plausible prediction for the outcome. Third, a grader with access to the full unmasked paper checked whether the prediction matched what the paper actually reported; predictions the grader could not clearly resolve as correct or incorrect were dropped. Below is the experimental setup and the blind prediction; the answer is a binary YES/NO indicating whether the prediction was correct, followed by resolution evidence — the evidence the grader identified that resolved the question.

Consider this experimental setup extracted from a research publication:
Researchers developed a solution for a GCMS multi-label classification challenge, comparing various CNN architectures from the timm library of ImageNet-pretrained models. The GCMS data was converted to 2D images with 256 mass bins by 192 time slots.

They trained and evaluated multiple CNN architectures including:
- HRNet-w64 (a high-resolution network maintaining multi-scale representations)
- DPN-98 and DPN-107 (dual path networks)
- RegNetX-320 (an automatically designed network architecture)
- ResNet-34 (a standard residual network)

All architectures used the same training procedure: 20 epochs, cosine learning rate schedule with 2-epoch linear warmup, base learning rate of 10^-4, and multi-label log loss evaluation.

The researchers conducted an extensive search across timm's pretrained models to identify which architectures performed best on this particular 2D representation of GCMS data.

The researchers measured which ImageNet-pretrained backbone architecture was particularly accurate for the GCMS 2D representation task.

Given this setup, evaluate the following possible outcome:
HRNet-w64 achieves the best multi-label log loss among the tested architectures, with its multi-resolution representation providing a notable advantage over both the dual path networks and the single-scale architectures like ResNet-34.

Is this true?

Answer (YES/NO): NO